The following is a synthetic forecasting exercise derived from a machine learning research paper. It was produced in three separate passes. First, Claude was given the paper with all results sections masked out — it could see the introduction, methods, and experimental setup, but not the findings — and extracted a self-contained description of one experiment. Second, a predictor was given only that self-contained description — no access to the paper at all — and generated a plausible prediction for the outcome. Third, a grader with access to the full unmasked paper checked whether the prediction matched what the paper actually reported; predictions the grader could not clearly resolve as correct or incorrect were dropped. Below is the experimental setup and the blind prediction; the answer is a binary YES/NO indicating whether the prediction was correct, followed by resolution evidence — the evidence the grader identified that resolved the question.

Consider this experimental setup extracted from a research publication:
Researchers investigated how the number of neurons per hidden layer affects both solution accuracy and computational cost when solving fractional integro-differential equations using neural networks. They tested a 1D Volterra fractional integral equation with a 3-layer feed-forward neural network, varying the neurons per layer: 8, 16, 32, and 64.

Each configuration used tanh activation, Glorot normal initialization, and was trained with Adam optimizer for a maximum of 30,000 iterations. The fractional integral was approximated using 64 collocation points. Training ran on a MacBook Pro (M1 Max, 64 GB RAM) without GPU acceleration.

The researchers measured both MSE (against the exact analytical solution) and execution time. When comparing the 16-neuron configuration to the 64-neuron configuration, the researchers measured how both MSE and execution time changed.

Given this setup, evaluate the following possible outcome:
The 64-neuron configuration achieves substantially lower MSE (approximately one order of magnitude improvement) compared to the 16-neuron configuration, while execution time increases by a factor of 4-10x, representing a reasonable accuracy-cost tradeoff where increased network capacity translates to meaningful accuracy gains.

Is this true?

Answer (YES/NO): NO